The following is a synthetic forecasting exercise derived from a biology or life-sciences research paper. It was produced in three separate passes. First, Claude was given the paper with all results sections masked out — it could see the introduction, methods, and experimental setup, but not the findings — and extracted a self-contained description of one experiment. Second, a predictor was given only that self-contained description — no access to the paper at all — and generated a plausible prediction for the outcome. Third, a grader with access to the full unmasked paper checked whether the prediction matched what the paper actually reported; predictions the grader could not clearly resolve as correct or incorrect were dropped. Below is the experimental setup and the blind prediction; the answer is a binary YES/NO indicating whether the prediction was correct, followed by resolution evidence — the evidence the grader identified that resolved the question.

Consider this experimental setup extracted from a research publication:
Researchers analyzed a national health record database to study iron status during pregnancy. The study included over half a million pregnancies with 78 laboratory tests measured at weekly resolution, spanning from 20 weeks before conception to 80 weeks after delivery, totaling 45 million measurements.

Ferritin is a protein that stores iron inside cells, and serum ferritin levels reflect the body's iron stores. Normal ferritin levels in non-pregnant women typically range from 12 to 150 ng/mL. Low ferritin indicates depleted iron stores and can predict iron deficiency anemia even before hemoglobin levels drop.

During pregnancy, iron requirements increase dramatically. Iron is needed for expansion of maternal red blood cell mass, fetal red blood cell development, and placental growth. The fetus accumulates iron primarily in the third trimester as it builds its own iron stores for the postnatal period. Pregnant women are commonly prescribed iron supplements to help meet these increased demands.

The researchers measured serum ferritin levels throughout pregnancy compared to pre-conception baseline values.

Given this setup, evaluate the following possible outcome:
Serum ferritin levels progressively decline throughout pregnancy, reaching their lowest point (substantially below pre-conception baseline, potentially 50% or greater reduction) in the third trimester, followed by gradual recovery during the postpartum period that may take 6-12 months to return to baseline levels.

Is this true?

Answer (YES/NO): NO